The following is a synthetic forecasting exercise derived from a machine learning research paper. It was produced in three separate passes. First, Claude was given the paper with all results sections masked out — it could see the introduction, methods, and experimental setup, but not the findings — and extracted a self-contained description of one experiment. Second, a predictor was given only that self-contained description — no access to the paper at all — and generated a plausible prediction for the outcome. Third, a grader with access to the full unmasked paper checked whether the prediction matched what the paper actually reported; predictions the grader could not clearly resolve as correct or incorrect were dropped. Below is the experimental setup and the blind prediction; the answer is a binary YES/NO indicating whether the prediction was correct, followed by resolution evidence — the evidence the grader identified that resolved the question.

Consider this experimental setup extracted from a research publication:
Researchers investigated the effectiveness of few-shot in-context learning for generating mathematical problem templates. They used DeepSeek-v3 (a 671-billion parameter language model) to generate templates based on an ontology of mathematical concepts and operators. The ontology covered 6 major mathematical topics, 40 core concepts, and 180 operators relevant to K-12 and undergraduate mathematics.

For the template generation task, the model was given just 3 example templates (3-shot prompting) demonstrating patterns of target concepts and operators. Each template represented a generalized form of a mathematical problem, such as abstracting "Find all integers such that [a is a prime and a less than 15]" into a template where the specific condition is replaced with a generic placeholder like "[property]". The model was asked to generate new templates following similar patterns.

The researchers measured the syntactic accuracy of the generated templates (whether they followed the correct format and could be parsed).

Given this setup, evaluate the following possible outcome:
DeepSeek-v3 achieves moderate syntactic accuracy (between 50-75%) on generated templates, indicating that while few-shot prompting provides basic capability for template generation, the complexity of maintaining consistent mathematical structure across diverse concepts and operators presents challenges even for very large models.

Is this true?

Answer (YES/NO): NO